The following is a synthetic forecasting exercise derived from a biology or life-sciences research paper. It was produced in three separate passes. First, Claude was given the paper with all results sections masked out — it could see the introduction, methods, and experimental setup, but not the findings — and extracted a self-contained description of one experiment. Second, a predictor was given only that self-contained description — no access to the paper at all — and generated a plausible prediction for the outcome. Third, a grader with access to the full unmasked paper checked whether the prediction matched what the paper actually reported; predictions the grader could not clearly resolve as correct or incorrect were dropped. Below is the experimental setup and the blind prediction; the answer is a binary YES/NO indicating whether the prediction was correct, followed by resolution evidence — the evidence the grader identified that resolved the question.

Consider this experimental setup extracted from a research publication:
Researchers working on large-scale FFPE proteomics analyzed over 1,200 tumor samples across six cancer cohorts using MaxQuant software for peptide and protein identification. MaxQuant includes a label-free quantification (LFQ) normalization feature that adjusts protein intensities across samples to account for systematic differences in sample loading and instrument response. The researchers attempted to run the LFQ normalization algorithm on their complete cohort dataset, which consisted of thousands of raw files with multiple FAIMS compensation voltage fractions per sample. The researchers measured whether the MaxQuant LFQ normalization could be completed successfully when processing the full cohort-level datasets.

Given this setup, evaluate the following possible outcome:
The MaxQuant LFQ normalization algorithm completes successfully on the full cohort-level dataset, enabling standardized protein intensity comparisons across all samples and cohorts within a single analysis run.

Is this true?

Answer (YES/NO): NO